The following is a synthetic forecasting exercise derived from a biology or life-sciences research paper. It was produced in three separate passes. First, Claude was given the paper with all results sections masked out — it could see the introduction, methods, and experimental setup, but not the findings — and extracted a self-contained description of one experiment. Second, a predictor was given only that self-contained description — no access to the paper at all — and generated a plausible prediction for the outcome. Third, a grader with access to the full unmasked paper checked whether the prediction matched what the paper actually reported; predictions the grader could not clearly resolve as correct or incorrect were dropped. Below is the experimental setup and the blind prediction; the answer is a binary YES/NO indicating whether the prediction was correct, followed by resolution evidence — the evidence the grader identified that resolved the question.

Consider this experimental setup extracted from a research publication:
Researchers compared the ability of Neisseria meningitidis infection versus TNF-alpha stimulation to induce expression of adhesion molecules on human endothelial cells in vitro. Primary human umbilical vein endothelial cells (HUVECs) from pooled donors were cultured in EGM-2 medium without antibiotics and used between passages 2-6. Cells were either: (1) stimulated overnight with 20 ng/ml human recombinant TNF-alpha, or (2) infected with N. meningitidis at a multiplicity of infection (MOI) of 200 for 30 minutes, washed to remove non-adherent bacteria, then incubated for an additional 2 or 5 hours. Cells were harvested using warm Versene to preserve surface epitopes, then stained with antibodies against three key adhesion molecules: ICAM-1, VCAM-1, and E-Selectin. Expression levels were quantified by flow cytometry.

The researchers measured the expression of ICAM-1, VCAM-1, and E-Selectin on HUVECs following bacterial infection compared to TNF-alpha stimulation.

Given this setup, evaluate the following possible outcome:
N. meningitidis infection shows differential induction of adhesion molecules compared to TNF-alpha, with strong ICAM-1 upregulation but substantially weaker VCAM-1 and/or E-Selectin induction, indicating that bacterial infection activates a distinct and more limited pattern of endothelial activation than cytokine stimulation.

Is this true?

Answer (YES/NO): NO